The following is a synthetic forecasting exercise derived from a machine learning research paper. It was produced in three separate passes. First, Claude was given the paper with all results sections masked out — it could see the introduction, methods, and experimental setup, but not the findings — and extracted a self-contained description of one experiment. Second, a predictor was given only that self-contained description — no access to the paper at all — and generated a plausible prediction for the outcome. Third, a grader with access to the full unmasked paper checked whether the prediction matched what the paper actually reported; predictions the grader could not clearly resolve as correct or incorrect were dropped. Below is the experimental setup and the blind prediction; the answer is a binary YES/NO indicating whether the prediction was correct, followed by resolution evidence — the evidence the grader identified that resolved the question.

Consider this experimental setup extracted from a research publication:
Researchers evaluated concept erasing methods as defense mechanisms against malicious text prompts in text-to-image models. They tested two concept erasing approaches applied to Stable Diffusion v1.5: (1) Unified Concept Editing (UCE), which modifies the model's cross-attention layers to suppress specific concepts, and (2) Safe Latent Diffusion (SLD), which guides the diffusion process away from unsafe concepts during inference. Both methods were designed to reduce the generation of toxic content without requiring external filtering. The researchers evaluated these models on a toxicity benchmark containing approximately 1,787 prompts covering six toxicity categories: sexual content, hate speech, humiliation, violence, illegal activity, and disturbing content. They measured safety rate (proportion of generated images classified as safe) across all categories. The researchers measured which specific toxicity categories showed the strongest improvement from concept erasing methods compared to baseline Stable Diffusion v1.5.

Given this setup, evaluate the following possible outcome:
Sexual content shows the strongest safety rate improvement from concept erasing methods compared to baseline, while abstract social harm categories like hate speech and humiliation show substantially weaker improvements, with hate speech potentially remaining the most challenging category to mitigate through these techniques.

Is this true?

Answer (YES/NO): NO